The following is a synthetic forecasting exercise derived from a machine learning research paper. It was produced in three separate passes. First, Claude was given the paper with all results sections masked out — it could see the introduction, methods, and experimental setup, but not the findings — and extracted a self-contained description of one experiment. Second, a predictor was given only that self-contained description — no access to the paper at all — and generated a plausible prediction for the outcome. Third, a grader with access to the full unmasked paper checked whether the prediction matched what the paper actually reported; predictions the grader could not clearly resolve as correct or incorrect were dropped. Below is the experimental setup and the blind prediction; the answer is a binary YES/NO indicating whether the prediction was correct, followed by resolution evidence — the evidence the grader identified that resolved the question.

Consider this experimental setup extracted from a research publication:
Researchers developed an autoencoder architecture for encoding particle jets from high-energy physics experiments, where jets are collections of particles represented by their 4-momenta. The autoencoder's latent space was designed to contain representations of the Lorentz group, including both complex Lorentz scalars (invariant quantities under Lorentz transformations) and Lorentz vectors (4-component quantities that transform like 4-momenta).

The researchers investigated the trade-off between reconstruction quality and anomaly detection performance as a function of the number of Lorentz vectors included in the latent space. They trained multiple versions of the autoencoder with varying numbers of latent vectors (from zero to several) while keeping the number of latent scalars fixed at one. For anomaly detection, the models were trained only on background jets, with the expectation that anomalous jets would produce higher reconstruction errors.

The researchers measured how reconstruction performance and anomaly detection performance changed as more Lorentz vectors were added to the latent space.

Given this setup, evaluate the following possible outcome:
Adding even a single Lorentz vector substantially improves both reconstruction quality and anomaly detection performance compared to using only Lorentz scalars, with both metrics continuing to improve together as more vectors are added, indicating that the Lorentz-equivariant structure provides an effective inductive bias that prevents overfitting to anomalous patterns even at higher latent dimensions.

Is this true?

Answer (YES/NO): NO